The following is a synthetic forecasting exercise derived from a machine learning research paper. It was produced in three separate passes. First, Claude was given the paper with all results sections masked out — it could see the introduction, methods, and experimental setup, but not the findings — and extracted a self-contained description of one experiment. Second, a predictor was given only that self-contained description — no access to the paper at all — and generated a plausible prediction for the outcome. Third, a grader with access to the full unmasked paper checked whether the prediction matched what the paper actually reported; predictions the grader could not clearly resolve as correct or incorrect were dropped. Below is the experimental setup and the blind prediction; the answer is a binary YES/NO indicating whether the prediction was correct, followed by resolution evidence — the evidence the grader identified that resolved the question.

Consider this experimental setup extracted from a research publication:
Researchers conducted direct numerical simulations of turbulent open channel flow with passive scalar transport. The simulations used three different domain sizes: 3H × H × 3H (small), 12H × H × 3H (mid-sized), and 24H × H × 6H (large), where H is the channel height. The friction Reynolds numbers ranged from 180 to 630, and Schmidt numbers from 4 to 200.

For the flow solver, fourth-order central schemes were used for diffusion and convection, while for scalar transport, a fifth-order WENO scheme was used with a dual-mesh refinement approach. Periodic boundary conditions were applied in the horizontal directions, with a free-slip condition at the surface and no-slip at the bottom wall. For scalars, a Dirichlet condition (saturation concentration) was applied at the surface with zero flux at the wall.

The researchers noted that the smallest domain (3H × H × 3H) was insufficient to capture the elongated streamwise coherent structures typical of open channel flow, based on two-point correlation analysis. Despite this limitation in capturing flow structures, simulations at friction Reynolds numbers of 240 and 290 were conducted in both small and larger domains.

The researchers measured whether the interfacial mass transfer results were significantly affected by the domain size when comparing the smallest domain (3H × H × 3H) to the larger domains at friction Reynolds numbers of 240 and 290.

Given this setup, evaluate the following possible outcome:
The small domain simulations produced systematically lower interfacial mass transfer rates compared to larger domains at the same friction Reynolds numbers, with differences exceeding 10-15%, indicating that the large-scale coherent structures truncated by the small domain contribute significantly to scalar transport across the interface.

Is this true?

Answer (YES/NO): NO